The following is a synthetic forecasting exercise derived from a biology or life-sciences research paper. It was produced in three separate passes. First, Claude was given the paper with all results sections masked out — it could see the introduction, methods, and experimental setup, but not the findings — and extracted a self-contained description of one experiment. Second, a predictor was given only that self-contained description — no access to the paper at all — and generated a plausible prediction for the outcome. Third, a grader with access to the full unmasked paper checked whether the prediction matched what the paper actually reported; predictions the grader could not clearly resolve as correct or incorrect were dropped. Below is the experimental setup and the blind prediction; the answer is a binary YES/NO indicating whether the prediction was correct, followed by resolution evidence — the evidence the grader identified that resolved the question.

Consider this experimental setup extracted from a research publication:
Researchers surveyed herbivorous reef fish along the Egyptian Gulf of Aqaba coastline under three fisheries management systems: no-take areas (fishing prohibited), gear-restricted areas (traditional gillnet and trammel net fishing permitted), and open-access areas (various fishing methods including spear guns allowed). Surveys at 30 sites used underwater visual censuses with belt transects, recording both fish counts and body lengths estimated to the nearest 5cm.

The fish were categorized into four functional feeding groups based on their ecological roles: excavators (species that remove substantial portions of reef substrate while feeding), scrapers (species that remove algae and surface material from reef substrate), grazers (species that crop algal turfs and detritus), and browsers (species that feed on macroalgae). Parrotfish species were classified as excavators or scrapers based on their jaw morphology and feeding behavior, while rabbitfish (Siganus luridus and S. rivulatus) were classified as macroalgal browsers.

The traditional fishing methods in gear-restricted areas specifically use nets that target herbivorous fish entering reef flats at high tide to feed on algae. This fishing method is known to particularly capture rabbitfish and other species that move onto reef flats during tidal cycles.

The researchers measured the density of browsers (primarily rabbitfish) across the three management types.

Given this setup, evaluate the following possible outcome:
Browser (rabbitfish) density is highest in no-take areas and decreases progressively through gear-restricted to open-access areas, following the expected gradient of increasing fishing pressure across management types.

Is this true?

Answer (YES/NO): NO